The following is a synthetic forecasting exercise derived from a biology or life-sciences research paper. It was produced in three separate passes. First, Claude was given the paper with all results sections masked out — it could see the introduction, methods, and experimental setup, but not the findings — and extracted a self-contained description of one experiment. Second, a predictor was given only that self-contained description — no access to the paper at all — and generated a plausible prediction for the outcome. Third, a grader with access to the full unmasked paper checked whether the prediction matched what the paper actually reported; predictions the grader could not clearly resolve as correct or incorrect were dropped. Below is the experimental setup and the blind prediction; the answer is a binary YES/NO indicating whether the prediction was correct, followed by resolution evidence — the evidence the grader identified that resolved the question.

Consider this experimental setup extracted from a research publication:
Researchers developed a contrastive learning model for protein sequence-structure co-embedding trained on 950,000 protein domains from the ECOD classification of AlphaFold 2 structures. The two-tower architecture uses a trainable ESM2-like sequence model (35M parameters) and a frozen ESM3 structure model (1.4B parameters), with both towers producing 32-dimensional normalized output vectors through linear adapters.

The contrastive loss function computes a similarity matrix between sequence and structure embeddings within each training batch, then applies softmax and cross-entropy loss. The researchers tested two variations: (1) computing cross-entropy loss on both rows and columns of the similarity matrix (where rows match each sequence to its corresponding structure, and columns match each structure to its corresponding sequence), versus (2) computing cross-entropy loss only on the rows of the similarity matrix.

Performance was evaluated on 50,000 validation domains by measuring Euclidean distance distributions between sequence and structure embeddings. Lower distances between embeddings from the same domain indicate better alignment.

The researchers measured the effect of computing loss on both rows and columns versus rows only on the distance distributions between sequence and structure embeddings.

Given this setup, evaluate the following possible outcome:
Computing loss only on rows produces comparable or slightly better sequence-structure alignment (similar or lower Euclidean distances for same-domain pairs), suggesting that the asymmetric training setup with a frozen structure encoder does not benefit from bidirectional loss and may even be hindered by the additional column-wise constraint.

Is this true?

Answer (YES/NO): YES